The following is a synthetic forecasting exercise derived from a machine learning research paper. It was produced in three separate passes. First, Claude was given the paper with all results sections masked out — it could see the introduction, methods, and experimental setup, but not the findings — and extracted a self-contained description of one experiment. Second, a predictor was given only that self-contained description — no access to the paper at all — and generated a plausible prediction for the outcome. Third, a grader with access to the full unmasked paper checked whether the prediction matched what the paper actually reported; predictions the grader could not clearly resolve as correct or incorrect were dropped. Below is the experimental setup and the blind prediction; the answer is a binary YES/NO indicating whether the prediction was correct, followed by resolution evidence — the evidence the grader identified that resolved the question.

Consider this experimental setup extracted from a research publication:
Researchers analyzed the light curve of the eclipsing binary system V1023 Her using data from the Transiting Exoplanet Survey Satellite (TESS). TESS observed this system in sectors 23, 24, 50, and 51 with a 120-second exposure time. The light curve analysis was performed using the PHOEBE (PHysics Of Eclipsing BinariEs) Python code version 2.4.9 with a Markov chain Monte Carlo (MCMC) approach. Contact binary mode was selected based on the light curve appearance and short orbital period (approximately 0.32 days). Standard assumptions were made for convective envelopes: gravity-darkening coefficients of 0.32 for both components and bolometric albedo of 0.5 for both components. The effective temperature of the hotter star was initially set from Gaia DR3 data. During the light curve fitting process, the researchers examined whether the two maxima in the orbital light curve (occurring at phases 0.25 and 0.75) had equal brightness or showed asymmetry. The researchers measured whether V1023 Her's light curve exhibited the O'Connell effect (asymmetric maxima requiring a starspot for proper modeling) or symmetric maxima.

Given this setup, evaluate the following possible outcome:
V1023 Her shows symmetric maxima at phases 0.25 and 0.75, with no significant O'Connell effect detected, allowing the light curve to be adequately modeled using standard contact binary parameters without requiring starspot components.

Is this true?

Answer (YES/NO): NO